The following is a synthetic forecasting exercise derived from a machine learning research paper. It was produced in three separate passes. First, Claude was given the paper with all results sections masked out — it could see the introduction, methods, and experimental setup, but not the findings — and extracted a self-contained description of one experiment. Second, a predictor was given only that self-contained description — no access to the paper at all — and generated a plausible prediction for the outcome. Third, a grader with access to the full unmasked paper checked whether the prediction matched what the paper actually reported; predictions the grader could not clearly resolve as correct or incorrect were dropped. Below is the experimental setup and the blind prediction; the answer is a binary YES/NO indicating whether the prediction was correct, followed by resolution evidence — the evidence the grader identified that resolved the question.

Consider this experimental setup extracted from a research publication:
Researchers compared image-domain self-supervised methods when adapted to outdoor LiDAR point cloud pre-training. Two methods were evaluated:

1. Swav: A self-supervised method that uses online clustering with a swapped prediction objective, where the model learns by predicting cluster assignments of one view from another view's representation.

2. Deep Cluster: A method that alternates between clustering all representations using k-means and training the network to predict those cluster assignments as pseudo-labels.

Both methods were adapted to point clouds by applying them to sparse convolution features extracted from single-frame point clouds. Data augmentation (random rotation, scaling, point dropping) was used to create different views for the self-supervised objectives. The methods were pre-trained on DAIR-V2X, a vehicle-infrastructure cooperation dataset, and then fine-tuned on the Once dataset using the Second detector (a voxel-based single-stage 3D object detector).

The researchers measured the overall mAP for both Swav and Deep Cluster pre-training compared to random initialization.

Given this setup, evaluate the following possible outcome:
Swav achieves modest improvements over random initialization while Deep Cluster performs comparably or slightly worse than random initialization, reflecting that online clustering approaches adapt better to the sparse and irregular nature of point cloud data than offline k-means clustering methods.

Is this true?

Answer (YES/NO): NO